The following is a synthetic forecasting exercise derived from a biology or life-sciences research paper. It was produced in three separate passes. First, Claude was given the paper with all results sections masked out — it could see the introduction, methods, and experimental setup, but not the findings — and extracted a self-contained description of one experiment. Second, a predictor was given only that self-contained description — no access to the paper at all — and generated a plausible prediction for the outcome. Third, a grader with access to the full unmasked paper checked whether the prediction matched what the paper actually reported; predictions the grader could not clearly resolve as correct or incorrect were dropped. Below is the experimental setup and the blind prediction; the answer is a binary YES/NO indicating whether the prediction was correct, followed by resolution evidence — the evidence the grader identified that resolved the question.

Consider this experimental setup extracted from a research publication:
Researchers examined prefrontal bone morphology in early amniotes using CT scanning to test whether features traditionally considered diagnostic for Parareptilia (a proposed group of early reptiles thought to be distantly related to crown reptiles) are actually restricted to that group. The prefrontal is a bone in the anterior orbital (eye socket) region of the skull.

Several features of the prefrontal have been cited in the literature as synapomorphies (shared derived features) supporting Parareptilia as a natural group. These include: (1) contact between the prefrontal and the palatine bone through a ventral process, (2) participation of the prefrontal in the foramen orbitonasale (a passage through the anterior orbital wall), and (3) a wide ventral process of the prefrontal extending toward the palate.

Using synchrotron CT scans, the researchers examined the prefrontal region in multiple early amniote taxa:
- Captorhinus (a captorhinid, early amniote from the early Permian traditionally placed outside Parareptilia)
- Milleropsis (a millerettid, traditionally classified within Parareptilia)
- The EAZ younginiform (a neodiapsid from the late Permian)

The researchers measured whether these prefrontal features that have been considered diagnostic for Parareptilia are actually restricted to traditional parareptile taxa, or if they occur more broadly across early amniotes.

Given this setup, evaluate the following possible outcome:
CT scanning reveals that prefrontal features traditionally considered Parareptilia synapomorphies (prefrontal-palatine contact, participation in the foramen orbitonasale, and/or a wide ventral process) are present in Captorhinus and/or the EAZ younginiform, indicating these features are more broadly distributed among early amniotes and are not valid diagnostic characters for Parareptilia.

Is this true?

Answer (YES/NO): YES